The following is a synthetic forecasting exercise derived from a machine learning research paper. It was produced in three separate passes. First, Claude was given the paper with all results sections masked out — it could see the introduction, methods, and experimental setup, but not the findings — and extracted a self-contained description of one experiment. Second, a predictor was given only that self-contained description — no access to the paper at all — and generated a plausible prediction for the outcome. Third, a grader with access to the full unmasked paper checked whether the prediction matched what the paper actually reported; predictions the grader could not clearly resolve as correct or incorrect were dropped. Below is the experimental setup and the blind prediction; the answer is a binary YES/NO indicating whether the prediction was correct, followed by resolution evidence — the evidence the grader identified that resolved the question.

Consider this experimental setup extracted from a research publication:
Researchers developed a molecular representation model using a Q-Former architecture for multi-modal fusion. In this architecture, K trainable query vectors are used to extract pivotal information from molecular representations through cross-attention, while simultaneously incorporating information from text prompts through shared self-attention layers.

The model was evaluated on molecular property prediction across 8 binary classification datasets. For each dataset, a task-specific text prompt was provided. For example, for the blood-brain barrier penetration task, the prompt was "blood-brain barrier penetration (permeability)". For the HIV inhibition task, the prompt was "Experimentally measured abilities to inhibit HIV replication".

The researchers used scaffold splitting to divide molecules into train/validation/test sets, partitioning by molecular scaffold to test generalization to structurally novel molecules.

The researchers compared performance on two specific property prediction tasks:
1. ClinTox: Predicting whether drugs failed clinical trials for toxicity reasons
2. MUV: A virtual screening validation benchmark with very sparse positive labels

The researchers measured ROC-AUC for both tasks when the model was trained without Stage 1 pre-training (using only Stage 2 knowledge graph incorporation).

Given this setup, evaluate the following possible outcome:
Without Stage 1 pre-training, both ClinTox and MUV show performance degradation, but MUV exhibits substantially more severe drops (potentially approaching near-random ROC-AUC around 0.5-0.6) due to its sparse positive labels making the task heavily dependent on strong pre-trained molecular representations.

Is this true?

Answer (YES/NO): NO